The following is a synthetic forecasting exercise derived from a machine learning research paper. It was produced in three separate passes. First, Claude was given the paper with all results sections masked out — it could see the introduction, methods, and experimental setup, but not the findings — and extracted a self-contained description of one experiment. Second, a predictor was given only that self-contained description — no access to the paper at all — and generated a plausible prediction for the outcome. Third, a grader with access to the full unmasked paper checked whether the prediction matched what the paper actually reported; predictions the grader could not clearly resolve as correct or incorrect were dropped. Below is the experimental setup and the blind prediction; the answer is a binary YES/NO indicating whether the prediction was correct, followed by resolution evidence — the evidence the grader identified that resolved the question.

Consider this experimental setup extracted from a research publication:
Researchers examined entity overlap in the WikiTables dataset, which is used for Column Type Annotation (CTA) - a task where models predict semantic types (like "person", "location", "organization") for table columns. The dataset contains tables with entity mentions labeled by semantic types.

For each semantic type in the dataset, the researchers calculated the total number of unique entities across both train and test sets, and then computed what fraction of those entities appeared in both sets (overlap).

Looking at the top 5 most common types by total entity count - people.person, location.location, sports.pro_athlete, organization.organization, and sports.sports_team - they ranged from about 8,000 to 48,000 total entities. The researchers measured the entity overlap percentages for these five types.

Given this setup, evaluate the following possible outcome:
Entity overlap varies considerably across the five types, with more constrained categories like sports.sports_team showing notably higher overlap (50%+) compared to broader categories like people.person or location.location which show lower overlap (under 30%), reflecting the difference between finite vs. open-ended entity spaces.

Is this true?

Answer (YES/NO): NO